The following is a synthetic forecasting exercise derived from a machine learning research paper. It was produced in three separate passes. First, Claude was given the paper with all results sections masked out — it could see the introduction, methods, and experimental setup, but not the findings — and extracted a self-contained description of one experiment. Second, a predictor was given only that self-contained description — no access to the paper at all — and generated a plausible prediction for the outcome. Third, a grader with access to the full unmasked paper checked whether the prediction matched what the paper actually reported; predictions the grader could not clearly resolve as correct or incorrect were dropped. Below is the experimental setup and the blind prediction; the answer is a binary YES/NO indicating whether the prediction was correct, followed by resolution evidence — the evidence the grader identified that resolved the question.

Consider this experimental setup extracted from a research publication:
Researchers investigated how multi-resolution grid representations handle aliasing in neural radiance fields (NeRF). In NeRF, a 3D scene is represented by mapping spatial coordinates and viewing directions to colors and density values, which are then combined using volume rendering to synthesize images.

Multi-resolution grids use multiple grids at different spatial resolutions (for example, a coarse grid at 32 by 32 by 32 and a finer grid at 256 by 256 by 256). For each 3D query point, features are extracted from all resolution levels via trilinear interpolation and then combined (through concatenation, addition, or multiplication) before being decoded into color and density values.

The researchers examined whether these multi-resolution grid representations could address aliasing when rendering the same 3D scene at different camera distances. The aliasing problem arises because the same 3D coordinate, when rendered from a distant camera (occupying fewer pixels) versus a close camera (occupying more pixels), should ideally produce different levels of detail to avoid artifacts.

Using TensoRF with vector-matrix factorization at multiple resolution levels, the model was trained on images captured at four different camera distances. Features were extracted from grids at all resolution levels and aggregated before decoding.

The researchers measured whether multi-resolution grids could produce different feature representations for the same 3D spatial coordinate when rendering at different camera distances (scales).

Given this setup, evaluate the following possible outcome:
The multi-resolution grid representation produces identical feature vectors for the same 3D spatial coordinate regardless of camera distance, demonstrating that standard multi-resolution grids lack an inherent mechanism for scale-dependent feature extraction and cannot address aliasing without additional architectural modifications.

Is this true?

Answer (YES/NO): YES